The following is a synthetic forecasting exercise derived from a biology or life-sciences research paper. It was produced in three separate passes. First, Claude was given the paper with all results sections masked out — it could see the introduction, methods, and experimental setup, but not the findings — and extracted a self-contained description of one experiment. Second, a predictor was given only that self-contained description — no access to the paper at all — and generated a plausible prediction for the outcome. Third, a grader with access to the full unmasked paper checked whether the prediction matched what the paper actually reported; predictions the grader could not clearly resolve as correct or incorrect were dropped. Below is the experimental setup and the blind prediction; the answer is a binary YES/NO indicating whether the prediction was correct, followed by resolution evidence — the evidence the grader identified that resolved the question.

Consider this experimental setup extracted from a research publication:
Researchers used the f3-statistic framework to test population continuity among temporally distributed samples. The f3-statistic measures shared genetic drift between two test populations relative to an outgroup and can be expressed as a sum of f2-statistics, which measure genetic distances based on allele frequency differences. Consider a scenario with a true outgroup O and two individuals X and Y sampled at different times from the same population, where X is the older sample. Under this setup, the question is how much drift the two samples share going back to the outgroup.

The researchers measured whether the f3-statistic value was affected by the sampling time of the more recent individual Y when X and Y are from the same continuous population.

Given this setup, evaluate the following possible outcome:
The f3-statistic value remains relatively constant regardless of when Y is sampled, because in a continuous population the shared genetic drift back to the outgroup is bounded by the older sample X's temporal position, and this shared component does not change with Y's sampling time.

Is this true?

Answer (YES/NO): YES